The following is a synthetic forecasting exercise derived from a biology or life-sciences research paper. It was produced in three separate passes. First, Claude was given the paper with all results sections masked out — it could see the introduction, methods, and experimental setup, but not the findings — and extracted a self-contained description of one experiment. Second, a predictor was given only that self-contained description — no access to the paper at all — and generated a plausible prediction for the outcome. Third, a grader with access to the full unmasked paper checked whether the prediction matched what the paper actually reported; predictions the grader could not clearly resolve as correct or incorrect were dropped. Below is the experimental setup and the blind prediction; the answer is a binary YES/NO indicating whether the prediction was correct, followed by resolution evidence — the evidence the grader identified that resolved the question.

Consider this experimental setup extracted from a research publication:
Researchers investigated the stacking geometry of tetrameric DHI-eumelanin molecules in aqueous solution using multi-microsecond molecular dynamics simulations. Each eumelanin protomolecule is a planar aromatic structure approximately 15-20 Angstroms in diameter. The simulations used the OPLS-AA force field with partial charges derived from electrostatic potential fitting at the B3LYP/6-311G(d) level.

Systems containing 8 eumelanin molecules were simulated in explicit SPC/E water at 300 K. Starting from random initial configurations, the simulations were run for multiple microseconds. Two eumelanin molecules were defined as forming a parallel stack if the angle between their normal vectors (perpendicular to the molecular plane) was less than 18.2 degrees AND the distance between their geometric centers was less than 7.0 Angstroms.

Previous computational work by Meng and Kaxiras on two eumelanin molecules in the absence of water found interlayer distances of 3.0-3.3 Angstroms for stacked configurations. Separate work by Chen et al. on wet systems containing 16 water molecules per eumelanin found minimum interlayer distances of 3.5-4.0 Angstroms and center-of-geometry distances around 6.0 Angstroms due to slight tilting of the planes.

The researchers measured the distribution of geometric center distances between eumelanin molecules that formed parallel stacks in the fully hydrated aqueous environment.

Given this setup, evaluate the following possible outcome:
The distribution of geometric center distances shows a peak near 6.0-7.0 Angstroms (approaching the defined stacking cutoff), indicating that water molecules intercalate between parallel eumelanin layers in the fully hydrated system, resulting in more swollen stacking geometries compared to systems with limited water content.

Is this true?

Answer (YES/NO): NO